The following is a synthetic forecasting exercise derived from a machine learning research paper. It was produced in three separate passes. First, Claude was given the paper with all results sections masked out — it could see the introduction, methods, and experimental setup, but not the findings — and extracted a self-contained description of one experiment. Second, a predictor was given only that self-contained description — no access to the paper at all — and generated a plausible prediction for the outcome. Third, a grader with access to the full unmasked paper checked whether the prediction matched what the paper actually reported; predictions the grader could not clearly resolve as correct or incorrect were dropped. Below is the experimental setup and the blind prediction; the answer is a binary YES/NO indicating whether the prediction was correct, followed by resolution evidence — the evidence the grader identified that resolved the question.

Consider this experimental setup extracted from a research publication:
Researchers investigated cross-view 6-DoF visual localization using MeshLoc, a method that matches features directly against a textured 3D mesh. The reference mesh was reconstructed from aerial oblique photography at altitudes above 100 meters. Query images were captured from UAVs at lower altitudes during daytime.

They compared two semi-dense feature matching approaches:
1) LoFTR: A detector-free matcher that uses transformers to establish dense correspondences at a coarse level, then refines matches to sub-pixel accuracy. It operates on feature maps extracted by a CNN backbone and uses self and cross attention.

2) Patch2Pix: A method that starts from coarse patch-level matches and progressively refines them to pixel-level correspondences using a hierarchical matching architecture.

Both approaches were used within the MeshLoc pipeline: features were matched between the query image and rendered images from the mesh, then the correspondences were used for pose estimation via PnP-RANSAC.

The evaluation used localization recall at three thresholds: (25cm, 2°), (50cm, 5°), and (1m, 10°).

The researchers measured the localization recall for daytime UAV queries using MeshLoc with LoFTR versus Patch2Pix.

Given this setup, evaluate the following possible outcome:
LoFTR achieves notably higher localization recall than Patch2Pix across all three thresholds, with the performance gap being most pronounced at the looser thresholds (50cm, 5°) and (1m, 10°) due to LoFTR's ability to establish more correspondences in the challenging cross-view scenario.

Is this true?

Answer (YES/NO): NO